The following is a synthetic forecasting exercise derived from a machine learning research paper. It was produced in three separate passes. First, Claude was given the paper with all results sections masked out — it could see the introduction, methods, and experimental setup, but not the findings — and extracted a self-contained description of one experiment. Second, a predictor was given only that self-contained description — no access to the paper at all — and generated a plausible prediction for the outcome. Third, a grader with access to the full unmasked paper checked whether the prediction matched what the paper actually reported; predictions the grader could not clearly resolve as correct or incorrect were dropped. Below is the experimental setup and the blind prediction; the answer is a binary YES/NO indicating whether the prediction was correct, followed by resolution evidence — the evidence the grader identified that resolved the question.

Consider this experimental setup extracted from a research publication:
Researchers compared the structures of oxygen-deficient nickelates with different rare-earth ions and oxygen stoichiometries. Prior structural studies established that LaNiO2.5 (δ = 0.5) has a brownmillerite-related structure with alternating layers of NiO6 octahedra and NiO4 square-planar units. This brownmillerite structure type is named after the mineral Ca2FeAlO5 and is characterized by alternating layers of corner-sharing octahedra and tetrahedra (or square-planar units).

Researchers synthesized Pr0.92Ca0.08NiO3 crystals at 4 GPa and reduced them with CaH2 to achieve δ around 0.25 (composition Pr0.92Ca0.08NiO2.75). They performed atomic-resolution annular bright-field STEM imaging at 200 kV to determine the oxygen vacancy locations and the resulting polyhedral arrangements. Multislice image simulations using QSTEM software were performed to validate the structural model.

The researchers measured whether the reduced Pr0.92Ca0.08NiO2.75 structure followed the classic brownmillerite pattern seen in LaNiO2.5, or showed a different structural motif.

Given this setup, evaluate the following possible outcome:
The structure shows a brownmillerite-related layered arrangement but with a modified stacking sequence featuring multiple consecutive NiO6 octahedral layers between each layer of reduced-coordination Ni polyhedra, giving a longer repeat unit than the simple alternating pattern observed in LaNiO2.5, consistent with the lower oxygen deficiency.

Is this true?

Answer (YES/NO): NO